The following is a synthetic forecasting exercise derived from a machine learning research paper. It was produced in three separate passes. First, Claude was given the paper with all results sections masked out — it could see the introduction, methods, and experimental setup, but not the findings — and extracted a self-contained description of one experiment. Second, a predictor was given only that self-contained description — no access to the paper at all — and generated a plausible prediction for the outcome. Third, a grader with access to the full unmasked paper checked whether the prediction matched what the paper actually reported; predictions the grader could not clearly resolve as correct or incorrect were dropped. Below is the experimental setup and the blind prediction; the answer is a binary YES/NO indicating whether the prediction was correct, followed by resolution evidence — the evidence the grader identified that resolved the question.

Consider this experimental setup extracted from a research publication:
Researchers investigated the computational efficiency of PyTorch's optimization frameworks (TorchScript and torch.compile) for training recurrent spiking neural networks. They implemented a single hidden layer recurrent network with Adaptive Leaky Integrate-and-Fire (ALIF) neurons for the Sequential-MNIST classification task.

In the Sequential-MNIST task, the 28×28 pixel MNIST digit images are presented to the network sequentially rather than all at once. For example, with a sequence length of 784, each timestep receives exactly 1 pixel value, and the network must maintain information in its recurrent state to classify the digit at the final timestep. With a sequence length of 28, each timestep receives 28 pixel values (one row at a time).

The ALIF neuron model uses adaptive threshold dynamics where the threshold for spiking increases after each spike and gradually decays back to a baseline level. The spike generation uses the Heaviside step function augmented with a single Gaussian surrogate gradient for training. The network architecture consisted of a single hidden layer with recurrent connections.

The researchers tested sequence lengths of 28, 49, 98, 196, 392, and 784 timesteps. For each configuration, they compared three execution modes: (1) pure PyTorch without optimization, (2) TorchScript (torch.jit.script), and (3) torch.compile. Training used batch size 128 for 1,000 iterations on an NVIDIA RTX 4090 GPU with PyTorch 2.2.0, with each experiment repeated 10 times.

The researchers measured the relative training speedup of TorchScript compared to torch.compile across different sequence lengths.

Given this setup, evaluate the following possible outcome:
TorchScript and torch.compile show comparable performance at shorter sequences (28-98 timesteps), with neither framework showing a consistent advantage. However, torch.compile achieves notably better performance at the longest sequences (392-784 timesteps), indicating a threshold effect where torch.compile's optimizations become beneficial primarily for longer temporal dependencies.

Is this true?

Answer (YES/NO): NO